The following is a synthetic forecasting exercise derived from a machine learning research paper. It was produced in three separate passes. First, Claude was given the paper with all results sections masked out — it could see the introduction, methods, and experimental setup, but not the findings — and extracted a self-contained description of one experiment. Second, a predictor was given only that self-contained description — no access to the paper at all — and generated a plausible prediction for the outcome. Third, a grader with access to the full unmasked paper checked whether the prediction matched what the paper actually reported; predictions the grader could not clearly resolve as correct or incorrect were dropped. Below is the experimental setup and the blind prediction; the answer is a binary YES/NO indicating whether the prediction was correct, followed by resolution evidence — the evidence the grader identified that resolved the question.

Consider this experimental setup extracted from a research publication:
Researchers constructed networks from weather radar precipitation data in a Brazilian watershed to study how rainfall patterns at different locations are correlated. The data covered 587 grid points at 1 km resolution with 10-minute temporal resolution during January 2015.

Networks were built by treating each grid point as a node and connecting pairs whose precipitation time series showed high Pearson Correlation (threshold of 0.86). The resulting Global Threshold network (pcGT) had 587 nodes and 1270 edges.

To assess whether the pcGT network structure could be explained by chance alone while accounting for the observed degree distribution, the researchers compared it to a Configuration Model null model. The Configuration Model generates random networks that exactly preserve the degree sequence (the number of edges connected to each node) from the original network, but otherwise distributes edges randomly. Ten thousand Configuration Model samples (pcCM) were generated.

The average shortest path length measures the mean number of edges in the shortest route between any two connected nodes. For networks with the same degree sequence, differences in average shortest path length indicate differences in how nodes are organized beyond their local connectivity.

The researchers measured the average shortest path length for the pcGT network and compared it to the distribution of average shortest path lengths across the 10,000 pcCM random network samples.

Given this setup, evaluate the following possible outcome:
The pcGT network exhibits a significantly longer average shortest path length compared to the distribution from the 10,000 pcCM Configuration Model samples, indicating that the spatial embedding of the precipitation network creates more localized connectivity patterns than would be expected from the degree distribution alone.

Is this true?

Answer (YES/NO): YES